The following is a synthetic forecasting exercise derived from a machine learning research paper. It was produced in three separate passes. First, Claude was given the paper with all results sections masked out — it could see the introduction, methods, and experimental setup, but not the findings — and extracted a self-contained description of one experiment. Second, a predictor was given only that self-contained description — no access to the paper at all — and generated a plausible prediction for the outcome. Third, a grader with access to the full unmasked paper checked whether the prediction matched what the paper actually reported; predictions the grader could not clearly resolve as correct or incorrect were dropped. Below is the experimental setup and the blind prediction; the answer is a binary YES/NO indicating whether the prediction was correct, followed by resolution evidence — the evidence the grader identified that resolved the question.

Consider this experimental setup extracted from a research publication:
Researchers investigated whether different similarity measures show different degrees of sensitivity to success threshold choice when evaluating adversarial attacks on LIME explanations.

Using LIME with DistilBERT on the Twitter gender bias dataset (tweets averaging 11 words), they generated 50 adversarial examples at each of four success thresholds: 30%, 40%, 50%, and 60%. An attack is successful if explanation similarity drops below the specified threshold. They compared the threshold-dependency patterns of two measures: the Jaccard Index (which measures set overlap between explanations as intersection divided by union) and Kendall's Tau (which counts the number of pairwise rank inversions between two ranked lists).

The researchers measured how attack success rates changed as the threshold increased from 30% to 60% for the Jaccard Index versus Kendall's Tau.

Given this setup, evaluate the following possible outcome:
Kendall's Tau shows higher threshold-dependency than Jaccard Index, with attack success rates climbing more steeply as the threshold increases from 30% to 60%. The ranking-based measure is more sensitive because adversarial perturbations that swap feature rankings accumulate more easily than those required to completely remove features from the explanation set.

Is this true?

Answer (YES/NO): NO